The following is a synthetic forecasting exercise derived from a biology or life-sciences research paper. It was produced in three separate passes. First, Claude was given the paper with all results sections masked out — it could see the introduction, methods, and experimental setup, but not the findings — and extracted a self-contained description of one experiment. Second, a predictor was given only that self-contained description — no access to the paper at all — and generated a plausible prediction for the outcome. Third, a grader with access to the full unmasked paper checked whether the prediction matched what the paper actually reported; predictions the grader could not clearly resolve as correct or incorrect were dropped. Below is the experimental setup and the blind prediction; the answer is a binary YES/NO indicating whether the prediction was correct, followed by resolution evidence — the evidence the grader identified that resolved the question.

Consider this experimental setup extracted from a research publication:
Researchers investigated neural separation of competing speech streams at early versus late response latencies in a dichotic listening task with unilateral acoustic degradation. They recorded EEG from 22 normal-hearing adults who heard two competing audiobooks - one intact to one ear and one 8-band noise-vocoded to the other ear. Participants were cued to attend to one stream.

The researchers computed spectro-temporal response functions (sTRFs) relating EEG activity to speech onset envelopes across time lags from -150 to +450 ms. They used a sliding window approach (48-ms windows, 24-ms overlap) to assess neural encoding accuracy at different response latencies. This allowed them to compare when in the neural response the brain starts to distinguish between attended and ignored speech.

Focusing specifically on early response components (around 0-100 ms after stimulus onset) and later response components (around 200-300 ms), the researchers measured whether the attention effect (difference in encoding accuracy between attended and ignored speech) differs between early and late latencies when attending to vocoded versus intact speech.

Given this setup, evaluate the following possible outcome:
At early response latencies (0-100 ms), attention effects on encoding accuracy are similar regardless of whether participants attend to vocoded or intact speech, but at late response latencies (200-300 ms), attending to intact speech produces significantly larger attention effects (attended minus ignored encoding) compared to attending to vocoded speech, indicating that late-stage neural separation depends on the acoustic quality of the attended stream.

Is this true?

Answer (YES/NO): NO